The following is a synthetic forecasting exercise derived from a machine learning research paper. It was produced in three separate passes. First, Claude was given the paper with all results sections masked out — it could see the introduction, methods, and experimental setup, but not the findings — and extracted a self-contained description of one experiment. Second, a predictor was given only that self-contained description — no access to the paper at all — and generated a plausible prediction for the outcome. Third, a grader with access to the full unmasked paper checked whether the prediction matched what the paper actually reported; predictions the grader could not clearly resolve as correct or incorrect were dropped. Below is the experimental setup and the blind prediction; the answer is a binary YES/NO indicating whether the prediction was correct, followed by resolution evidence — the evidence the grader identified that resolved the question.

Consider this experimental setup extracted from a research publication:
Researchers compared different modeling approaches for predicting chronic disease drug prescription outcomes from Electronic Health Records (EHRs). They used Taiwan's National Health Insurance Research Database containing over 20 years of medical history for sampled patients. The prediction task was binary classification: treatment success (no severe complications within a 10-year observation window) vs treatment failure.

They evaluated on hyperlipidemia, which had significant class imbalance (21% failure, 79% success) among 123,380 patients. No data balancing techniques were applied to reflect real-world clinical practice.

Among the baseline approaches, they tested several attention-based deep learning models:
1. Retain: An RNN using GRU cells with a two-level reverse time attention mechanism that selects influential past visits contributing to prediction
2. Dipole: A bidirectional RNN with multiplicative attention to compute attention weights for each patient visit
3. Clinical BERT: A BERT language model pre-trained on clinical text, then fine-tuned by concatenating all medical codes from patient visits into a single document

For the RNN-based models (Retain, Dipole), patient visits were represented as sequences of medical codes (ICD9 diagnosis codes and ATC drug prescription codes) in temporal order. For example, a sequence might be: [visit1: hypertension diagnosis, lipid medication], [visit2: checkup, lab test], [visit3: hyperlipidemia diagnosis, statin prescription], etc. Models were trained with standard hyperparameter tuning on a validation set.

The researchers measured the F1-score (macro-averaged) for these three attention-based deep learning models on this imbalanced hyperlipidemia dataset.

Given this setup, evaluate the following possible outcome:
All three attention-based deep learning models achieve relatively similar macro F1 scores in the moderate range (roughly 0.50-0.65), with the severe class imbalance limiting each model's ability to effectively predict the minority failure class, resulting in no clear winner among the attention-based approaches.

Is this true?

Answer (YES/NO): NO